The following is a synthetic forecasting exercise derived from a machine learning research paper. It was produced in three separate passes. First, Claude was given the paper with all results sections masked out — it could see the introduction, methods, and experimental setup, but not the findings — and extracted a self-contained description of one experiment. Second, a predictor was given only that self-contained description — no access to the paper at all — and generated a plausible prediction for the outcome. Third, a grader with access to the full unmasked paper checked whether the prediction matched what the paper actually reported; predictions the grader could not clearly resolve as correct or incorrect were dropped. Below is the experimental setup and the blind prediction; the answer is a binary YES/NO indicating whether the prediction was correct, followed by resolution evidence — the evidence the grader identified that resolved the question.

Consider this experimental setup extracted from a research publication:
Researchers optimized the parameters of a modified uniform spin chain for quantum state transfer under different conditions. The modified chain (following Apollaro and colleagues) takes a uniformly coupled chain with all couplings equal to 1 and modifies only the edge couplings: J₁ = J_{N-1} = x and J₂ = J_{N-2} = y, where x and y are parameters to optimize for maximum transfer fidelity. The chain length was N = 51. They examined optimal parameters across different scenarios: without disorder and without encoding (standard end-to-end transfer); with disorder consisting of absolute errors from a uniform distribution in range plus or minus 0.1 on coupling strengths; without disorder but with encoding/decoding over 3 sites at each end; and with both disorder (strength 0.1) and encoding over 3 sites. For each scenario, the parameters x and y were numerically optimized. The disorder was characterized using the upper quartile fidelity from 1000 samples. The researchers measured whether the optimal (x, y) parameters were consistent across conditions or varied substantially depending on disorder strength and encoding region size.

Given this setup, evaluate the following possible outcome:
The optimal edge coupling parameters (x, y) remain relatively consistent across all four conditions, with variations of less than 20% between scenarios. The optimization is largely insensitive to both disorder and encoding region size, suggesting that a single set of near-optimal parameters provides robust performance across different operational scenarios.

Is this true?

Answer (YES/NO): NO